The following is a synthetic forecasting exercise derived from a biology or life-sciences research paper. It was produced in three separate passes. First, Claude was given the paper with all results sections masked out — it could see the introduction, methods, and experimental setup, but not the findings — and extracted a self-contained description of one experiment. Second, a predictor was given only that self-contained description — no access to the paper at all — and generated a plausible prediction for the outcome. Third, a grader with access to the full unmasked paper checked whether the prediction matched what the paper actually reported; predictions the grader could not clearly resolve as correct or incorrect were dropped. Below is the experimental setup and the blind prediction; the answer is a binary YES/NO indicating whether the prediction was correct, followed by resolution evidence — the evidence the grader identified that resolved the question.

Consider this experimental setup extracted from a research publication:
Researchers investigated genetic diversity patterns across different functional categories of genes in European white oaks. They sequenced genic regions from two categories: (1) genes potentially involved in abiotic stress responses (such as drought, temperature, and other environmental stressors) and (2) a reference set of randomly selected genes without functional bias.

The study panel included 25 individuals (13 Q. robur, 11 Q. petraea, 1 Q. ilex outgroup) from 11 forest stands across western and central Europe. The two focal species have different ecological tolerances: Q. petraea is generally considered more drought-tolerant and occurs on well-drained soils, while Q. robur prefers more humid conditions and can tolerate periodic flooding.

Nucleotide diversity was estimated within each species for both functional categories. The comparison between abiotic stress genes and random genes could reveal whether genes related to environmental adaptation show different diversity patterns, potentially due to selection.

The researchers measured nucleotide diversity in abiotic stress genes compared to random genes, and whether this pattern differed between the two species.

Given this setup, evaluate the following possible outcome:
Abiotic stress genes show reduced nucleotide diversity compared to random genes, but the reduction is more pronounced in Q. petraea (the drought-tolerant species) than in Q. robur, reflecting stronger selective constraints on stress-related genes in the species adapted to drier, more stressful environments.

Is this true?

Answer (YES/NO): NO